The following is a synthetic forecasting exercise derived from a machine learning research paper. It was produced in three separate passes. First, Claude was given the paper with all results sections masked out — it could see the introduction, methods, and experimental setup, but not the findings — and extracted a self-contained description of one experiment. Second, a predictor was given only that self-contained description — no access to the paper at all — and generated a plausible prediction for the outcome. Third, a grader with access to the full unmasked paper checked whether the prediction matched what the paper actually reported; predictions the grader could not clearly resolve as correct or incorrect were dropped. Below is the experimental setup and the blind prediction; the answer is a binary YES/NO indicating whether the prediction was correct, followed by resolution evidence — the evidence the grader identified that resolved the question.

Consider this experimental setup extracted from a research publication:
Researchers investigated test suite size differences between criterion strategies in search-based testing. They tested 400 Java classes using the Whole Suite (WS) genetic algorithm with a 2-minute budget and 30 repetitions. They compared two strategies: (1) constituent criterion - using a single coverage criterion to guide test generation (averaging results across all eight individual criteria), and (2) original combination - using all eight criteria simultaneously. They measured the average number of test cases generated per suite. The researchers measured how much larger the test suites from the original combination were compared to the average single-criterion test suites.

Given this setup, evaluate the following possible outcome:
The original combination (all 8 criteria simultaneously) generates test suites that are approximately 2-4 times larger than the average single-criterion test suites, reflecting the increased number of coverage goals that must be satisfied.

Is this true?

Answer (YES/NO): NO